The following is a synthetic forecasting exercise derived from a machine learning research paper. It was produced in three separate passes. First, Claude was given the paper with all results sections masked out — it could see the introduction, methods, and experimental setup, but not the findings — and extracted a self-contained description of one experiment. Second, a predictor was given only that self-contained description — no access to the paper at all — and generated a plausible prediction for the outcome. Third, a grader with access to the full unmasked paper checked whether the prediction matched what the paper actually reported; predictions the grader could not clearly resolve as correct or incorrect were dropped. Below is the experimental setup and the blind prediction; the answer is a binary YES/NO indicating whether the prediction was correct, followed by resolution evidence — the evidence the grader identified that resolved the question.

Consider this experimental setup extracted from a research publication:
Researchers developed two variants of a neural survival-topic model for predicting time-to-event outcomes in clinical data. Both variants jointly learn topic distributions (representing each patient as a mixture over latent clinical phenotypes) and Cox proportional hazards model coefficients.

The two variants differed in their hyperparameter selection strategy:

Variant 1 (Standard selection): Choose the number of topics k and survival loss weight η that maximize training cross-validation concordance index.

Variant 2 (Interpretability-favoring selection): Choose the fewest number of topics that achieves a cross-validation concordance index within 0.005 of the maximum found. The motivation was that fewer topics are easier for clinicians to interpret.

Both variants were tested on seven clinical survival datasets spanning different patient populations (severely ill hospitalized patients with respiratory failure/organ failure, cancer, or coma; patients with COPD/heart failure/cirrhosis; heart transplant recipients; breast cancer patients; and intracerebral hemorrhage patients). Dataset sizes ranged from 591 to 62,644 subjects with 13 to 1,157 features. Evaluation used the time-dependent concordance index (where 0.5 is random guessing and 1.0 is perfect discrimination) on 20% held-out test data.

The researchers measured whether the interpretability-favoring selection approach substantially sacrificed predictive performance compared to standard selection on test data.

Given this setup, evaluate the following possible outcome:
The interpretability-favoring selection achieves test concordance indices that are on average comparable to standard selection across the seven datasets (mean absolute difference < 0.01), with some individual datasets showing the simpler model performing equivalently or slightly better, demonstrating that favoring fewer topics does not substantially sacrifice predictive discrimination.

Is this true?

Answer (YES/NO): YES